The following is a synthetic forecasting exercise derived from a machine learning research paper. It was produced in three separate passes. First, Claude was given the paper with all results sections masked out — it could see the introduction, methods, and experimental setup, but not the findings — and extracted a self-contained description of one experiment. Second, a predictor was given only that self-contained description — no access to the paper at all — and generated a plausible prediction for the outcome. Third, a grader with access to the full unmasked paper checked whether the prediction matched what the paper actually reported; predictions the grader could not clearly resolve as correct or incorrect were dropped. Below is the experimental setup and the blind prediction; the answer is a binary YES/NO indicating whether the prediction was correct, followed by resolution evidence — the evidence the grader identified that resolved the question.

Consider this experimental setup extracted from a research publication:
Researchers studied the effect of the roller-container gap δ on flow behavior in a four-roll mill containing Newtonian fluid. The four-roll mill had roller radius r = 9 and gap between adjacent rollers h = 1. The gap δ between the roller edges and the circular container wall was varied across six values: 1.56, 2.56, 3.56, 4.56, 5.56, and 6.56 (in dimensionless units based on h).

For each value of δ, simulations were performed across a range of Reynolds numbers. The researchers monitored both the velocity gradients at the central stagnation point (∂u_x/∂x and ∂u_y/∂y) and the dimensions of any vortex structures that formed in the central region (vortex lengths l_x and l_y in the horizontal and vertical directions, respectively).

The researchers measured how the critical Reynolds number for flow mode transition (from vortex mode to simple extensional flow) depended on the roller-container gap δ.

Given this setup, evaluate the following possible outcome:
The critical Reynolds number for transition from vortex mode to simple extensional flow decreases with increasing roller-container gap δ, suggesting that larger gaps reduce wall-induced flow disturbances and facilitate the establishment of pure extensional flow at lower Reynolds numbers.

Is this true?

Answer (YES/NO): NO